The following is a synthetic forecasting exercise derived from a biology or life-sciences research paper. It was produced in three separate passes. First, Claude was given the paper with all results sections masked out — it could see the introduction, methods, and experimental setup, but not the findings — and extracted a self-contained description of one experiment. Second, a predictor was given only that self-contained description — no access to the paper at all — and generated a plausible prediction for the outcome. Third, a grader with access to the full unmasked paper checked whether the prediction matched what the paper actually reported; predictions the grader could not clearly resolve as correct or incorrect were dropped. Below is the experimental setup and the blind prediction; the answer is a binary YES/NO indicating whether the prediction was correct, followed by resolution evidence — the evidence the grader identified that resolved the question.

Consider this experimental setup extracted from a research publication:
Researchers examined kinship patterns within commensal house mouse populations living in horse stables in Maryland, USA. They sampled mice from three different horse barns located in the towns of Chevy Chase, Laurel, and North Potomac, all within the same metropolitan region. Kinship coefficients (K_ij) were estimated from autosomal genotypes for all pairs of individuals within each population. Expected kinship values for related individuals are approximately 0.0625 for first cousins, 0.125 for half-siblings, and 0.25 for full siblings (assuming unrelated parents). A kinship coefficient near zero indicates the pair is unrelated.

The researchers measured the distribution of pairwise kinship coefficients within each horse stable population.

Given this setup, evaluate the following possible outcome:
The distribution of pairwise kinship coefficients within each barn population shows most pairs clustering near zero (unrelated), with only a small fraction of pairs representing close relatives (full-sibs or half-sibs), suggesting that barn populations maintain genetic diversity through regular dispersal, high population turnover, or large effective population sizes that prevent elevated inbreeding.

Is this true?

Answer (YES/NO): NO